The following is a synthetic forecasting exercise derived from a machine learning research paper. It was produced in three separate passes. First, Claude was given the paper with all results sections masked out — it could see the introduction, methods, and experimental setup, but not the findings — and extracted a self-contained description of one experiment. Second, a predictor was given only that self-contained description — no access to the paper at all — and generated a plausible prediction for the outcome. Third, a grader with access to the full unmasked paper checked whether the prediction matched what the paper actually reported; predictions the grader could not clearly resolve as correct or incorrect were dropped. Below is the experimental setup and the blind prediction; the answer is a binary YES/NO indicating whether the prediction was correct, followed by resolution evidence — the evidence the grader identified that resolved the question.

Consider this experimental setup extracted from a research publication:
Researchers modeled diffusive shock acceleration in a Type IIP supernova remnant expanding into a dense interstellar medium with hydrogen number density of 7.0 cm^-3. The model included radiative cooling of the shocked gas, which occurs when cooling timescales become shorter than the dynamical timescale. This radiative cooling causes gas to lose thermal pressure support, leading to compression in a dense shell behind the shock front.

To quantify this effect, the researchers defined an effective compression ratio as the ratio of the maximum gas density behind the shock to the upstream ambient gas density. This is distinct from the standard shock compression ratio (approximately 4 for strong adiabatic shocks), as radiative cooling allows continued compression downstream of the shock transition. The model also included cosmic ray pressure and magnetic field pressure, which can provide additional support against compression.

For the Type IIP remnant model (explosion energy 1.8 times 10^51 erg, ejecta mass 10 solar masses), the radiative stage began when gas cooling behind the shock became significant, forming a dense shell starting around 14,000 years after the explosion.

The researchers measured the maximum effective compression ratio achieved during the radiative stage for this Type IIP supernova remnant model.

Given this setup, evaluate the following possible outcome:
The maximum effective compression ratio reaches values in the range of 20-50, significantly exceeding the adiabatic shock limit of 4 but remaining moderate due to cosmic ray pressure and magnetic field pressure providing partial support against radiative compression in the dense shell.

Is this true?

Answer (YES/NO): YES